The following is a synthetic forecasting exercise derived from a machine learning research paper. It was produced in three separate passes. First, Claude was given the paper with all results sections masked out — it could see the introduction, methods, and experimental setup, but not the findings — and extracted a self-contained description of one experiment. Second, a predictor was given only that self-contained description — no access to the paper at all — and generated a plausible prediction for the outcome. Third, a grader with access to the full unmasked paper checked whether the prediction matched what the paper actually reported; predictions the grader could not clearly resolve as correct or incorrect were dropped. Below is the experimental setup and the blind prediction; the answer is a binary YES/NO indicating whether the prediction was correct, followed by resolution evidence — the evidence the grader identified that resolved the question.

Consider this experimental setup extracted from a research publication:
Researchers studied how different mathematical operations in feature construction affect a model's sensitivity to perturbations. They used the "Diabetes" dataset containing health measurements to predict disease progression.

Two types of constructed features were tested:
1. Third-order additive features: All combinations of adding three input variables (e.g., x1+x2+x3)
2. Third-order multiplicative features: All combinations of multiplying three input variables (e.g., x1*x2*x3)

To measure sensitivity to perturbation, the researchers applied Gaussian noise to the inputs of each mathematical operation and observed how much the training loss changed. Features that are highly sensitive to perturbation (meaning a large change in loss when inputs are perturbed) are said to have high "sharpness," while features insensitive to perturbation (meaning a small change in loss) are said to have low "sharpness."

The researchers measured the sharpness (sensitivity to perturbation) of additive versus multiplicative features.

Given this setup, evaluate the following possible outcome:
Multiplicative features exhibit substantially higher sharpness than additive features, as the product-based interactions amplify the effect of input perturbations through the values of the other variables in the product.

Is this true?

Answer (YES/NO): YES